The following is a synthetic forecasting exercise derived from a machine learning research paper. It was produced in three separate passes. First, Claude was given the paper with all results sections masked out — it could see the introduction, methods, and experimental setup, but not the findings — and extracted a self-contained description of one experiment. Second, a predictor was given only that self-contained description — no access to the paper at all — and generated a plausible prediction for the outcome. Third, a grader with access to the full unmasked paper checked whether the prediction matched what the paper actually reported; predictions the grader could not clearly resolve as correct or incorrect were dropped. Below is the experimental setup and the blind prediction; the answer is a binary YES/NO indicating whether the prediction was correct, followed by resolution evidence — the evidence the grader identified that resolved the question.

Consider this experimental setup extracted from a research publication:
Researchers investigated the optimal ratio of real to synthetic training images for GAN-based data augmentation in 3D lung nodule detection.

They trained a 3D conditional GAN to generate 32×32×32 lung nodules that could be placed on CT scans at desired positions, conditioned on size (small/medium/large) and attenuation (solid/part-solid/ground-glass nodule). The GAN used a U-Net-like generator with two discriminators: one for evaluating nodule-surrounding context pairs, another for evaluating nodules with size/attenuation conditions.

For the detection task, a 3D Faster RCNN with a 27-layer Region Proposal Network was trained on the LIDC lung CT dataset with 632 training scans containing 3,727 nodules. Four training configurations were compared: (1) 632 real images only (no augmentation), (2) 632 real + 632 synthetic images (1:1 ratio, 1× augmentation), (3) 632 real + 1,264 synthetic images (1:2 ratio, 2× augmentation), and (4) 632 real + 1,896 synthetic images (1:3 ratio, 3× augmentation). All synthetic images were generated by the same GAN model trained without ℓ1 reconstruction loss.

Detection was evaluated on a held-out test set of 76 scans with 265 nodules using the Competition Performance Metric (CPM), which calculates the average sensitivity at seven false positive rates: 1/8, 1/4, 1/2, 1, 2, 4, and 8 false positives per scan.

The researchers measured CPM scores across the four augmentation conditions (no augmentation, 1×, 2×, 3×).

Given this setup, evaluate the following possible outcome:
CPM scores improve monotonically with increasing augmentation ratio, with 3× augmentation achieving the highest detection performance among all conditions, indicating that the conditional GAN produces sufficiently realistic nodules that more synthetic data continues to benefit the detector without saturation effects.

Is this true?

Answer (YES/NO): NO